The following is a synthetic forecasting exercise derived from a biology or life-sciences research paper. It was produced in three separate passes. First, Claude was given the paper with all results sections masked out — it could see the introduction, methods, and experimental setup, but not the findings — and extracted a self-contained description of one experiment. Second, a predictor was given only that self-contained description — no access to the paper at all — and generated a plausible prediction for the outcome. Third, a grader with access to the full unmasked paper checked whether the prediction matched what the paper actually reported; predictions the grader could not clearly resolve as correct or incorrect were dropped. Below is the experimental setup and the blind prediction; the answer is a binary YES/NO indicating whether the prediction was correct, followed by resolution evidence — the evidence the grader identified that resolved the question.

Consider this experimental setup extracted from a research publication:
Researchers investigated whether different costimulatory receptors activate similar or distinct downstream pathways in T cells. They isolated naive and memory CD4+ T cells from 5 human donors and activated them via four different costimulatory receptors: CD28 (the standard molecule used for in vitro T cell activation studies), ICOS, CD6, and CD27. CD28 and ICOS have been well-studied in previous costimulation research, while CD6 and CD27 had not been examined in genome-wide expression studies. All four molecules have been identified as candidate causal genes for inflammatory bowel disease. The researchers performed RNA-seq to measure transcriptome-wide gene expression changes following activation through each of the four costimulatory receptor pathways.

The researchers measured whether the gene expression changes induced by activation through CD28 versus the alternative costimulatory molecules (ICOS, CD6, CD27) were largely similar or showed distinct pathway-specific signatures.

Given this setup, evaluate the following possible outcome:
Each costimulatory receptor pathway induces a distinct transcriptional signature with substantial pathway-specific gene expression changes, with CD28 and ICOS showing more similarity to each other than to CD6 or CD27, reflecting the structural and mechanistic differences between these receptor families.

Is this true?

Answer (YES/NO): NO